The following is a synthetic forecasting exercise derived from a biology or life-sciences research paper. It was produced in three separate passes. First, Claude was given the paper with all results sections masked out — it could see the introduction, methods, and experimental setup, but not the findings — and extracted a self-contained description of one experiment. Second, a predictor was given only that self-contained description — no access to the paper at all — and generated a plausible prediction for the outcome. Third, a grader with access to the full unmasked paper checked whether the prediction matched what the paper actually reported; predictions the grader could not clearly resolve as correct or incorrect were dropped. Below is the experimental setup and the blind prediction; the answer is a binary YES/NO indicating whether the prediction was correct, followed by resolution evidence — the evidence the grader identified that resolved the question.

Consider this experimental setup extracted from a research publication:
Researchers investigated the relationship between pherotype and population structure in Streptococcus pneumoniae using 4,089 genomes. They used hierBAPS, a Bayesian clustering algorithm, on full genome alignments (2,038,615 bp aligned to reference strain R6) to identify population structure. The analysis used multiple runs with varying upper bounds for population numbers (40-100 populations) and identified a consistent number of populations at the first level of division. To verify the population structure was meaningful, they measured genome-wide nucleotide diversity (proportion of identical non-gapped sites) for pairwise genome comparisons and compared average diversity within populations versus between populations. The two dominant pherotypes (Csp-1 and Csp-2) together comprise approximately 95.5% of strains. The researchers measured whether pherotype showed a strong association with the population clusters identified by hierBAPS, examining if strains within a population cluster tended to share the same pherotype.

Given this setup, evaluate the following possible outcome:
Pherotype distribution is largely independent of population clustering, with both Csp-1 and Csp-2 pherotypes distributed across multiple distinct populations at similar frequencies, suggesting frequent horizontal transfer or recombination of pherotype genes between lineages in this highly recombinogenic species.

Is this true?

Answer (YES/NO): NO